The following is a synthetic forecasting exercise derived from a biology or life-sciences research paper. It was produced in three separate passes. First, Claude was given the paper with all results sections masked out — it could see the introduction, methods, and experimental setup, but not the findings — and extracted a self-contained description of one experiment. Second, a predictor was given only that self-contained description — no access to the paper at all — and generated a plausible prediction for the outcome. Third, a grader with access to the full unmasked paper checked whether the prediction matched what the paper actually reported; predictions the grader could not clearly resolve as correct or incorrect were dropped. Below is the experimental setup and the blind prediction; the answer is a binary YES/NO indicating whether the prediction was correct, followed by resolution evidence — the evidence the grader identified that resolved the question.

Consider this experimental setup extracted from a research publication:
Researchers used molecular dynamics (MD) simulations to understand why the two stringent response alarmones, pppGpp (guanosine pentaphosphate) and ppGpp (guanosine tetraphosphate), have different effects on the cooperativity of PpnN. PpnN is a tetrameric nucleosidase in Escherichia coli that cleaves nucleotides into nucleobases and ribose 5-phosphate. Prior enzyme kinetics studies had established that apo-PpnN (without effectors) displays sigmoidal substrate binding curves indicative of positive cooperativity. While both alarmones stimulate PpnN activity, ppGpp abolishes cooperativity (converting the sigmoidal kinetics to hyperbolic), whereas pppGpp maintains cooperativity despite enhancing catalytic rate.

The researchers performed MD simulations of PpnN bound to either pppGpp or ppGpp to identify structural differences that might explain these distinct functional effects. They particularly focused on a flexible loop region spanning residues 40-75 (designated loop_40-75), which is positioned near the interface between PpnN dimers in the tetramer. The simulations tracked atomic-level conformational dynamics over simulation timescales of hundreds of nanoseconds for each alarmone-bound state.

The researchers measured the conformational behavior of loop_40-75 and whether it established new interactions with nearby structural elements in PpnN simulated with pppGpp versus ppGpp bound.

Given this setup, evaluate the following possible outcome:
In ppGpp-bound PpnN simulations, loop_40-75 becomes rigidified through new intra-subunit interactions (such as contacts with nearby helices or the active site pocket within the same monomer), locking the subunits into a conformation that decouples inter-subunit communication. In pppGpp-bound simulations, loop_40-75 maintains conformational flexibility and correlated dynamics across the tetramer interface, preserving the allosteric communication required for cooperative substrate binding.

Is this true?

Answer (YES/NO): NO